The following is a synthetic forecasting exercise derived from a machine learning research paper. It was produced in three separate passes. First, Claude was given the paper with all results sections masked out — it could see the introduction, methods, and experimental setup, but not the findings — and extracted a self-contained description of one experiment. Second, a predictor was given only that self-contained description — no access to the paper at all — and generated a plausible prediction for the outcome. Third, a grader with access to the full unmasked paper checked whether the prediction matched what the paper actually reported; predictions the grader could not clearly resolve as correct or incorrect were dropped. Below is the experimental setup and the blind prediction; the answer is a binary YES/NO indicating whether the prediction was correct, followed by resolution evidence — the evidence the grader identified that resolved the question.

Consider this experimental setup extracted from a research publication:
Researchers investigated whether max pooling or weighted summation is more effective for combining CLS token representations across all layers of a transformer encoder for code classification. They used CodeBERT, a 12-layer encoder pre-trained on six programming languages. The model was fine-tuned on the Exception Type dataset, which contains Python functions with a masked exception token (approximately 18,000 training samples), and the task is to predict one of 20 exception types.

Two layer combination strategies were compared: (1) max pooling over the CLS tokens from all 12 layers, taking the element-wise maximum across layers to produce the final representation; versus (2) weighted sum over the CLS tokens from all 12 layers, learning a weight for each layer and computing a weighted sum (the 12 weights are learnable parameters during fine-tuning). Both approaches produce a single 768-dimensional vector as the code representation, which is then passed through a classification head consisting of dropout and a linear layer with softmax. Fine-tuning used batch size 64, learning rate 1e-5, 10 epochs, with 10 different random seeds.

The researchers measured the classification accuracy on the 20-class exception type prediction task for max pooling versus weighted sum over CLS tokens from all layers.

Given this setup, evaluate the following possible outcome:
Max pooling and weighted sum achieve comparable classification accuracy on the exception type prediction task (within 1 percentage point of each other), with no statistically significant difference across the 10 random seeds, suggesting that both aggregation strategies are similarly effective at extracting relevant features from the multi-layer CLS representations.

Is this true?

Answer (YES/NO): NO